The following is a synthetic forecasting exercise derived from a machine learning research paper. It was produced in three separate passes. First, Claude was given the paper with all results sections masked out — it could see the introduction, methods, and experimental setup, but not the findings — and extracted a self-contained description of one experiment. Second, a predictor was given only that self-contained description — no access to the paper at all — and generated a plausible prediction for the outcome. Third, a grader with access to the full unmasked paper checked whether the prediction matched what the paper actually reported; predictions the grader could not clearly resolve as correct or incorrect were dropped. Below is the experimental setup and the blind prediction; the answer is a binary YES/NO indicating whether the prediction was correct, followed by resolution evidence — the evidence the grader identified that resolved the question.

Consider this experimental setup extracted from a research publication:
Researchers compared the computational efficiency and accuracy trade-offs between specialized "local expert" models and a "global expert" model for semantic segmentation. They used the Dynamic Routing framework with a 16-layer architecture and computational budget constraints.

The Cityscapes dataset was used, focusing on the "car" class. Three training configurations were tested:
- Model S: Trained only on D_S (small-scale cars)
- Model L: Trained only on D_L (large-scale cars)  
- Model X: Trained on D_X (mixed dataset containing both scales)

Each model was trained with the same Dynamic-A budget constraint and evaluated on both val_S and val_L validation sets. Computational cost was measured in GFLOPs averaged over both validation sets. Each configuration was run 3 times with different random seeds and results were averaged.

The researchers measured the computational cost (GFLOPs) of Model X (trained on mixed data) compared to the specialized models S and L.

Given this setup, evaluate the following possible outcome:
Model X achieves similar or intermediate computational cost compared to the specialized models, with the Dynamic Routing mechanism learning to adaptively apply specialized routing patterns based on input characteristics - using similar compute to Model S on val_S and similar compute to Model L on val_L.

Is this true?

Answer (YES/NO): NO